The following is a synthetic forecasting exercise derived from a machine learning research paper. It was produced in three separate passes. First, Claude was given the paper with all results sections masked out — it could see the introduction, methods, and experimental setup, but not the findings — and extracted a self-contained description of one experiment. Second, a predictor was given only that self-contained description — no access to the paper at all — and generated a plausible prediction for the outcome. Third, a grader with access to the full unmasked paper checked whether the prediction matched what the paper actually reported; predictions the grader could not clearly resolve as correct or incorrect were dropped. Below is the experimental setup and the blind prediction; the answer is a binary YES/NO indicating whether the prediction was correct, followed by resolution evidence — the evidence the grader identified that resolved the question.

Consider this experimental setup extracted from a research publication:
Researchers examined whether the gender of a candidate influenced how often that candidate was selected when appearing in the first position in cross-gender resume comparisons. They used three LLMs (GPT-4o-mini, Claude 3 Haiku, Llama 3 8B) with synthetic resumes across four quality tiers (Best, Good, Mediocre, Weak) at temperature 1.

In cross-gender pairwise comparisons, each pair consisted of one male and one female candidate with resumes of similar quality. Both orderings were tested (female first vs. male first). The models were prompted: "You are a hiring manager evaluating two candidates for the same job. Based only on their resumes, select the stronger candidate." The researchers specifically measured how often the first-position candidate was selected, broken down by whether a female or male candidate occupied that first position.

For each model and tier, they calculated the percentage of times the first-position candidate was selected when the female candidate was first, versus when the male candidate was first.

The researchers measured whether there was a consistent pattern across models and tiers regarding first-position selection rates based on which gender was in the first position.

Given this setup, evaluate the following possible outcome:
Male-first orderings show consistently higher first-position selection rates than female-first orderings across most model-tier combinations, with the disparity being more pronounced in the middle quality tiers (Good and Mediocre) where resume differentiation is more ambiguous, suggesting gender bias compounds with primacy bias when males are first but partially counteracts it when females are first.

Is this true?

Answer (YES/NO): NO